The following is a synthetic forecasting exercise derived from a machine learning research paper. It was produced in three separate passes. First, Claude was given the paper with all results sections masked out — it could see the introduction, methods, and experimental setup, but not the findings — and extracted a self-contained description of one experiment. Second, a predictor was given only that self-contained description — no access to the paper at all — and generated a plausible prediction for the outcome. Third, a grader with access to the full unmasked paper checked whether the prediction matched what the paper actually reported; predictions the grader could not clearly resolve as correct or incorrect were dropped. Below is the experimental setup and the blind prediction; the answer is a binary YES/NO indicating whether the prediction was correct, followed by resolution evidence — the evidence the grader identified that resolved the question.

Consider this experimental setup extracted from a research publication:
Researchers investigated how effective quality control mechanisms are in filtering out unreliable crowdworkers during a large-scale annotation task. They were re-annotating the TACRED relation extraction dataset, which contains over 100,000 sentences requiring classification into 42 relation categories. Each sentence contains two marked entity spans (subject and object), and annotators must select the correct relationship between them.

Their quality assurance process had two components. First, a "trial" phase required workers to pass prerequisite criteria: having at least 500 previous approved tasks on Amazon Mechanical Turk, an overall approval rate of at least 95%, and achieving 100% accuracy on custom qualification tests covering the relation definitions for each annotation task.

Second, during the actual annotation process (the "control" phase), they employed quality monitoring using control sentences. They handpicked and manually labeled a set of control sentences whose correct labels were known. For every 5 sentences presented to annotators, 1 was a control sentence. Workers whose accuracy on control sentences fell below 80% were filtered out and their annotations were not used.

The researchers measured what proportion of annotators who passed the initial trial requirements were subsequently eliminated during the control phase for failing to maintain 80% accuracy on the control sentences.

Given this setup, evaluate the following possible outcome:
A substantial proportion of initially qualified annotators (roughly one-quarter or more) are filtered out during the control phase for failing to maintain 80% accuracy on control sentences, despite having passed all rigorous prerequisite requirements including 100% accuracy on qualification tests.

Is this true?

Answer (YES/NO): NO